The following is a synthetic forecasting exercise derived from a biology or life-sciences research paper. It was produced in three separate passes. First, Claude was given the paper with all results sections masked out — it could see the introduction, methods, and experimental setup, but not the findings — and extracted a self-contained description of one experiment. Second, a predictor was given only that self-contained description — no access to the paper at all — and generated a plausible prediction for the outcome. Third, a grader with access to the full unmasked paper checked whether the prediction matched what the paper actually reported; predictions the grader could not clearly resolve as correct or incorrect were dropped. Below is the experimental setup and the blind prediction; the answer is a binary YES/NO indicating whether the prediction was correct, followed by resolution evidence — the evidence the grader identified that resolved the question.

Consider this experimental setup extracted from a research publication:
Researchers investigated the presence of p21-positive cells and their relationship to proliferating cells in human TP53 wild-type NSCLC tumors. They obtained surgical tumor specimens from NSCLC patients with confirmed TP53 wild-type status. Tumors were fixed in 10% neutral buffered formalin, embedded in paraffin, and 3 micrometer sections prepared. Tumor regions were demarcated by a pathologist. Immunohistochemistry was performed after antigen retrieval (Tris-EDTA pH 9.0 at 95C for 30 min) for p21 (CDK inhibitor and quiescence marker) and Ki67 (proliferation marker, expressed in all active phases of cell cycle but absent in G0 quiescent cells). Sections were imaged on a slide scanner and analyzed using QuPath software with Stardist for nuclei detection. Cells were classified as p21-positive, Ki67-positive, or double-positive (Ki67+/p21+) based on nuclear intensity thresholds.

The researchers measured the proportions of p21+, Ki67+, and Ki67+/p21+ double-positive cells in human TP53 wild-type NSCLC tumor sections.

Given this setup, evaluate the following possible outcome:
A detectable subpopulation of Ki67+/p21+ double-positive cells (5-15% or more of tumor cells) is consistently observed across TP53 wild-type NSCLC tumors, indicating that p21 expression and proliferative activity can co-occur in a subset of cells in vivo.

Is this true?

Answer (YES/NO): NO